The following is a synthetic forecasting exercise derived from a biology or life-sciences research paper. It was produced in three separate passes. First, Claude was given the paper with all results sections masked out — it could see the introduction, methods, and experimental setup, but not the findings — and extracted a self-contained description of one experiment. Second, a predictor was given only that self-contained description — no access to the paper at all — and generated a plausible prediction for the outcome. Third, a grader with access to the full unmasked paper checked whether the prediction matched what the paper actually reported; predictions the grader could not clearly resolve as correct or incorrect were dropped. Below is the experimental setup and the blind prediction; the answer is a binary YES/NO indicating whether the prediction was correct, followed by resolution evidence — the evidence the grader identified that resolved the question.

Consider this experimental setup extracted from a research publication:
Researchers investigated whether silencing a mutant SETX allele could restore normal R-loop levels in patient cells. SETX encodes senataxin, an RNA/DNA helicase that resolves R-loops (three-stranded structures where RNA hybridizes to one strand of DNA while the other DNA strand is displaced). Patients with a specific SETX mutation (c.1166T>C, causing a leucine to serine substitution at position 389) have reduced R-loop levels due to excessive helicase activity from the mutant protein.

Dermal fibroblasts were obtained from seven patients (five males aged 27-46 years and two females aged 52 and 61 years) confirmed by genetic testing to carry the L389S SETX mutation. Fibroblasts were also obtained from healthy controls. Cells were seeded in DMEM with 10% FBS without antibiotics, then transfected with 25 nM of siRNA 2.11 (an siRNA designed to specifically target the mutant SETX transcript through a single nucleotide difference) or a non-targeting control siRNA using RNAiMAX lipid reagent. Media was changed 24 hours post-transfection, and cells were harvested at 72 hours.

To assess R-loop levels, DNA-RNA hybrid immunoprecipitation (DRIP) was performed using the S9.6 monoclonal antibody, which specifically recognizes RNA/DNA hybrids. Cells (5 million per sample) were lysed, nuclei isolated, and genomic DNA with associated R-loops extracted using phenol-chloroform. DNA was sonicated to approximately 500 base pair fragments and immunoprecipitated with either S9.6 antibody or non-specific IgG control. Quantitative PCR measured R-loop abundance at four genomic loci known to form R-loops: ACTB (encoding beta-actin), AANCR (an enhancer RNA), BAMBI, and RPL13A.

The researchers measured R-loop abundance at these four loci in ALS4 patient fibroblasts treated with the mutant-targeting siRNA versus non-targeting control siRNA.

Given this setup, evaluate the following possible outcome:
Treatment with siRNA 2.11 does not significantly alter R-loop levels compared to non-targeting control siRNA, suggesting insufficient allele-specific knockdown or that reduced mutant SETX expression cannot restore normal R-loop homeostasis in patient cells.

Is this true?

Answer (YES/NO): NO